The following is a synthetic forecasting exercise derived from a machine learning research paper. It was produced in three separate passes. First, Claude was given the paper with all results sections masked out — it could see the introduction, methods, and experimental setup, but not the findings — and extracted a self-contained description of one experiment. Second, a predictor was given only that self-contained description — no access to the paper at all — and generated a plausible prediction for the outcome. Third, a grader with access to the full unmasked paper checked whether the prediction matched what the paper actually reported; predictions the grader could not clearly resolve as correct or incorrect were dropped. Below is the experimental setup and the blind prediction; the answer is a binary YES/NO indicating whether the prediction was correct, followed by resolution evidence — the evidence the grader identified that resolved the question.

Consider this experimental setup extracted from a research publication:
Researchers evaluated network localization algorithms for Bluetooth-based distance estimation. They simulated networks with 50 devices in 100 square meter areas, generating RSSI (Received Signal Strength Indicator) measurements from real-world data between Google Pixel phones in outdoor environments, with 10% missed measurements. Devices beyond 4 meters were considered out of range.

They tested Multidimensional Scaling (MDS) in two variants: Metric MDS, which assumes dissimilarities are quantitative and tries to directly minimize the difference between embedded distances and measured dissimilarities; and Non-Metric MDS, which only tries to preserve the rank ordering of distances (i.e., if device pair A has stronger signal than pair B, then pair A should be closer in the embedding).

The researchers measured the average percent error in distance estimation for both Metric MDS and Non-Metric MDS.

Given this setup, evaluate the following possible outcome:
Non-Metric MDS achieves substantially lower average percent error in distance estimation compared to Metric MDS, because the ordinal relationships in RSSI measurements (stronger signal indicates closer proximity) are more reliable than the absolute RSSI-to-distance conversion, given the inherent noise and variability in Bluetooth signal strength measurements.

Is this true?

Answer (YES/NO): YES